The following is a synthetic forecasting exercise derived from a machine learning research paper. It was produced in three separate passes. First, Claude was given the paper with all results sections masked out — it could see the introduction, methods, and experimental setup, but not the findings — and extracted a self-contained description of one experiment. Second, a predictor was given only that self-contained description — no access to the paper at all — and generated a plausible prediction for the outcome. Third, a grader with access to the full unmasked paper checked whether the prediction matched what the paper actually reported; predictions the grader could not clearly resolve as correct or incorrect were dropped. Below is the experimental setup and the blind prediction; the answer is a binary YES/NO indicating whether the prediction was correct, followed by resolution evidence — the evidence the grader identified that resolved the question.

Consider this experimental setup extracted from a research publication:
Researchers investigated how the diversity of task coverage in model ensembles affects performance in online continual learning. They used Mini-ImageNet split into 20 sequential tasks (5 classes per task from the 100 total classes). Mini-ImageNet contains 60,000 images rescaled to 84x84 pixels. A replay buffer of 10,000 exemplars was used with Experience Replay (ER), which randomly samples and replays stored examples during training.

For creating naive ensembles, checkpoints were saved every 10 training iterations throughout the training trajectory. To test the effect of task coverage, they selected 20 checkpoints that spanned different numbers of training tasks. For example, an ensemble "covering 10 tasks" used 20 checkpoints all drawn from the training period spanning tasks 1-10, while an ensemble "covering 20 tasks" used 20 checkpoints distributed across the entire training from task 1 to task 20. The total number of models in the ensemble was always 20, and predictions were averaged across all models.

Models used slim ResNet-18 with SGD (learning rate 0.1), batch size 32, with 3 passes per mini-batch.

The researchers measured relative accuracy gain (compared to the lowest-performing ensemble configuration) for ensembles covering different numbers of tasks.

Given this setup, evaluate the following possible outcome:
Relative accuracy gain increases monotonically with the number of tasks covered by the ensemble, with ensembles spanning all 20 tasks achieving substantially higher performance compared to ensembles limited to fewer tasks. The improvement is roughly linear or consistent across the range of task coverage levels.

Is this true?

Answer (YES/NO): NO